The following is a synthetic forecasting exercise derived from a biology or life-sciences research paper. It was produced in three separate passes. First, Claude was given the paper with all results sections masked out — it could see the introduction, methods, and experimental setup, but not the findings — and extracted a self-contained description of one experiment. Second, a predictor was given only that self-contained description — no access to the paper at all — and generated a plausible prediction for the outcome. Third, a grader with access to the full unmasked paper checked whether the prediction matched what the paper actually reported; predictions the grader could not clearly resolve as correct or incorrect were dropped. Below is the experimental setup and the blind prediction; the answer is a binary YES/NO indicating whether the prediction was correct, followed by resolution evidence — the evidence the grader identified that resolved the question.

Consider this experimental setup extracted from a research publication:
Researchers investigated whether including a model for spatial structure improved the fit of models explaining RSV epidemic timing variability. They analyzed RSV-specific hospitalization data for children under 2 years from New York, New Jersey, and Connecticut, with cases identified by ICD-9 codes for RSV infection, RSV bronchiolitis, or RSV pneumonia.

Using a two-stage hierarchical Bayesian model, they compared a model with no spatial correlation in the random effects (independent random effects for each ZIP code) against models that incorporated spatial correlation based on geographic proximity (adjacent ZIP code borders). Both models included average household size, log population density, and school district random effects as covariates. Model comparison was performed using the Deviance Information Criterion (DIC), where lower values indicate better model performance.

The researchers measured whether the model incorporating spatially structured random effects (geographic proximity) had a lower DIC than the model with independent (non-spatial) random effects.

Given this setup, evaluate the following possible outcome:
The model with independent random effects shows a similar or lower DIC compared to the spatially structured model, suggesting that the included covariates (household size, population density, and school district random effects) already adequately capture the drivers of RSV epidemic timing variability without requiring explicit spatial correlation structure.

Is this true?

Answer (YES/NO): NO